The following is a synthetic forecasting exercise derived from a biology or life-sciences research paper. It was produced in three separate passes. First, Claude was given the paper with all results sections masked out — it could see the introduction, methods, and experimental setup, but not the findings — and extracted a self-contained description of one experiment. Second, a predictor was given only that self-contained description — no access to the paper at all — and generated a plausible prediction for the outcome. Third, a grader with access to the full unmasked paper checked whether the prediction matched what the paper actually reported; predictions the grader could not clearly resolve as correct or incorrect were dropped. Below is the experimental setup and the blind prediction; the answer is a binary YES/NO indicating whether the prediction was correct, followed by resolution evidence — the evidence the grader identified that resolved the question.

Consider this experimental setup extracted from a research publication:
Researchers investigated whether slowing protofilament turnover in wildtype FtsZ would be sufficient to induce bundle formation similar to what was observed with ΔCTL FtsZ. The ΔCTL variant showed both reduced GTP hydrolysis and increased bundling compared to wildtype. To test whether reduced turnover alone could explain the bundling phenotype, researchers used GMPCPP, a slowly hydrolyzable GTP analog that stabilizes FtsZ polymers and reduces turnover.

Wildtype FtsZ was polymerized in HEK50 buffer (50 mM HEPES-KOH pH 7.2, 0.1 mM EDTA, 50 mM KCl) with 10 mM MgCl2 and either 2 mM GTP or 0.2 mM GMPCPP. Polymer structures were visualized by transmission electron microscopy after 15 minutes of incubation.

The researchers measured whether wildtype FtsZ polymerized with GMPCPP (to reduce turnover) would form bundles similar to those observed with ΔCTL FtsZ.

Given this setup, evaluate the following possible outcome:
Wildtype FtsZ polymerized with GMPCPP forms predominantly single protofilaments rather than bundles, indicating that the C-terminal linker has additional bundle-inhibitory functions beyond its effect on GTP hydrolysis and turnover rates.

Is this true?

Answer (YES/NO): NO